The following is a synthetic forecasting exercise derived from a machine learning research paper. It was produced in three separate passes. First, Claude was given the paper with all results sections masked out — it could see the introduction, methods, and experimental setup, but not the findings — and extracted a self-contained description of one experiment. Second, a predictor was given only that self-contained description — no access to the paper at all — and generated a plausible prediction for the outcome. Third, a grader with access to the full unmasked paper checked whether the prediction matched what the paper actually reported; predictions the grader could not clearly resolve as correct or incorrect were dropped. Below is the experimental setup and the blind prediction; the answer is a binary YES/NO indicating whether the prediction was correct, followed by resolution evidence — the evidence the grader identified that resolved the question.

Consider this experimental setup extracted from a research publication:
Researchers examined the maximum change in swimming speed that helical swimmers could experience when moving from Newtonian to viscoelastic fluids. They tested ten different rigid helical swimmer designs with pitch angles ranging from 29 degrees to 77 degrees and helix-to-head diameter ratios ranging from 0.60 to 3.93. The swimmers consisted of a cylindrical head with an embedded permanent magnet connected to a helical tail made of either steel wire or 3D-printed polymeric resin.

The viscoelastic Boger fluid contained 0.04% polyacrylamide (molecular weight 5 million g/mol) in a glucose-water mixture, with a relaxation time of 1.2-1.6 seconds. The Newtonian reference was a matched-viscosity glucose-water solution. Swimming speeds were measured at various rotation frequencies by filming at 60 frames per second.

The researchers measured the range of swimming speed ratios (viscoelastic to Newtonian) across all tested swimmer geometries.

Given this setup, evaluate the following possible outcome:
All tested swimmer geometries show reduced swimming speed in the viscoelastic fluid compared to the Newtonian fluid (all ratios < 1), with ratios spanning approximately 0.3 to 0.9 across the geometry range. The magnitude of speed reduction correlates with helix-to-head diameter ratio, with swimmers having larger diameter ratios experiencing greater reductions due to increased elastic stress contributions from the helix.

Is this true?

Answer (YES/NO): NO